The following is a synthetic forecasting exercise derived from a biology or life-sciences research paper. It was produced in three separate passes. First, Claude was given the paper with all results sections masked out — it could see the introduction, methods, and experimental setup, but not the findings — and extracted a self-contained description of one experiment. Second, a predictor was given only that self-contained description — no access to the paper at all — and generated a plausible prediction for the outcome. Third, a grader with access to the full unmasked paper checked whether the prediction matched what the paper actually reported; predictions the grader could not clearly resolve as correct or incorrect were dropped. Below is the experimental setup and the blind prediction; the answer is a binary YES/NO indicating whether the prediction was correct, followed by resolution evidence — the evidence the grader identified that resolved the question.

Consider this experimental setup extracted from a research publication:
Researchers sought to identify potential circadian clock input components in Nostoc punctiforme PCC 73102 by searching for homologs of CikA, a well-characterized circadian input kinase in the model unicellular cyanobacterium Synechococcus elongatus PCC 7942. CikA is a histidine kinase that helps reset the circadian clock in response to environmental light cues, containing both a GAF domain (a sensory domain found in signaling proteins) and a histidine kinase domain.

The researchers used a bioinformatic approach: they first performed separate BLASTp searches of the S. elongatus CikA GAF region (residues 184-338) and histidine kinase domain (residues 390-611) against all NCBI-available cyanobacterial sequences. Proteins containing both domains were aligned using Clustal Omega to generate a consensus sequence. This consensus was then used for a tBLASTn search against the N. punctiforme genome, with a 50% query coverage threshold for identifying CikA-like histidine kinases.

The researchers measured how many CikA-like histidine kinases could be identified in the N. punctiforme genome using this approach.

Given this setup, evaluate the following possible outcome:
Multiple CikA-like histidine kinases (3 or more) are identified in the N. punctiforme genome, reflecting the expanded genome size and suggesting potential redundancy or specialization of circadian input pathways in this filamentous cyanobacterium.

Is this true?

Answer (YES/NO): YES